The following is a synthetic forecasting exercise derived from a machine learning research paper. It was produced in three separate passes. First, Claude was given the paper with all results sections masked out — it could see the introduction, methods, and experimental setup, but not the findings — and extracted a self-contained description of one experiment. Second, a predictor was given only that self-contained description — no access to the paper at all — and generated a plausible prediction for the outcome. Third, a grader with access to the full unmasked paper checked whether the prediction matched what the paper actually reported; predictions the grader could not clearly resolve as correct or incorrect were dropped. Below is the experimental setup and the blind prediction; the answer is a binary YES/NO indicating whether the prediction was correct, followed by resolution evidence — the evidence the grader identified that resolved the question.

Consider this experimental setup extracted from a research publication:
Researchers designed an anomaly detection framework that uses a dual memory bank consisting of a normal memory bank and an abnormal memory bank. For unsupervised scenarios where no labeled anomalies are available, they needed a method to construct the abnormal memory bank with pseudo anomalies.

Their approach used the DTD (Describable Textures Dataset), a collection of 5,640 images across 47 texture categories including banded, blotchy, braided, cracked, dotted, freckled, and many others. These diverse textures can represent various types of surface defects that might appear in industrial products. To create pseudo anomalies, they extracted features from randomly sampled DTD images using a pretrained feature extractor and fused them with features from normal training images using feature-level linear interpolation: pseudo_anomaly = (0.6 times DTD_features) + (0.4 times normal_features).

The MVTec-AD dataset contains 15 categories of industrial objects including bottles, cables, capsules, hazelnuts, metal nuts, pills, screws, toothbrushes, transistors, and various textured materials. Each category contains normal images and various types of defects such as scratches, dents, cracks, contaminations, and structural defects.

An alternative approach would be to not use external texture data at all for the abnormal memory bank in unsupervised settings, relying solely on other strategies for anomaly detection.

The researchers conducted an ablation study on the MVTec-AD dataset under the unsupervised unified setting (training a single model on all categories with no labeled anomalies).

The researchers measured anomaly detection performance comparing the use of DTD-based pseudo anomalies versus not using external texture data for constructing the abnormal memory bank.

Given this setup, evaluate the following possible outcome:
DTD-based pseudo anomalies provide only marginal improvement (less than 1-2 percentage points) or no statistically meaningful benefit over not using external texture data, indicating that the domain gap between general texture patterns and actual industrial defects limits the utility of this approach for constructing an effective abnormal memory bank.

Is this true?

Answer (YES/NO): NO